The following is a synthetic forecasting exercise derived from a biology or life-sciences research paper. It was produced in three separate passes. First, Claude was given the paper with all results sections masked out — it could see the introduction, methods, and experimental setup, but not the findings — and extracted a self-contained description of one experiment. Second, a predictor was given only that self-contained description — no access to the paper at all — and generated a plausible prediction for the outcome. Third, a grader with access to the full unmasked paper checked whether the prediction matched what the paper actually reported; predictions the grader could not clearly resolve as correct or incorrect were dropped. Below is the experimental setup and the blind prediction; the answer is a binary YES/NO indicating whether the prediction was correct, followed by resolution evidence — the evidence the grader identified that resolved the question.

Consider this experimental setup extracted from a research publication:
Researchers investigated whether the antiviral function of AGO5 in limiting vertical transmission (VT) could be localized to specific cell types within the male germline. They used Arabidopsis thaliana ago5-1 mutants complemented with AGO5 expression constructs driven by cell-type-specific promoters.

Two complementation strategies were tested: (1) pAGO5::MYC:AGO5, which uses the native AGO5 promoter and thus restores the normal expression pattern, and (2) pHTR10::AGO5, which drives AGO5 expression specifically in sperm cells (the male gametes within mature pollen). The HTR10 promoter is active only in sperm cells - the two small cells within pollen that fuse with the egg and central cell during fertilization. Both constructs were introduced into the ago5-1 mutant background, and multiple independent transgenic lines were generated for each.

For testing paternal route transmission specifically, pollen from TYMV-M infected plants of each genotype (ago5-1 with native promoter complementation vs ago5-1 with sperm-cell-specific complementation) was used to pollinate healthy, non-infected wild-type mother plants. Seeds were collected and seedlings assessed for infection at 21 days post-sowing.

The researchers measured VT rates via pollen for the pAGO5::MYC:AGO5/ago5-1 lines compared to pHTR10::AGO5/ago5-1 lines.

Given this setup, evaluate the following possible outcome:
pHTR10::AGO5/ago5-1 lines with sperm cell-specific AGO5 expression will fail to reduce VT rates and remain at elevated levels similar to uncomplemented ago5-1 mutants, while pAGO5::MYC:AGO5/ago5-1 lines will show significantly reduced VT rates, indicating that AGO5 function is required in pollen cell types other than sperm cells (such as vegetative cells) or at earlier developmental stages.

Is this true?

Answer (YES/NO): NO